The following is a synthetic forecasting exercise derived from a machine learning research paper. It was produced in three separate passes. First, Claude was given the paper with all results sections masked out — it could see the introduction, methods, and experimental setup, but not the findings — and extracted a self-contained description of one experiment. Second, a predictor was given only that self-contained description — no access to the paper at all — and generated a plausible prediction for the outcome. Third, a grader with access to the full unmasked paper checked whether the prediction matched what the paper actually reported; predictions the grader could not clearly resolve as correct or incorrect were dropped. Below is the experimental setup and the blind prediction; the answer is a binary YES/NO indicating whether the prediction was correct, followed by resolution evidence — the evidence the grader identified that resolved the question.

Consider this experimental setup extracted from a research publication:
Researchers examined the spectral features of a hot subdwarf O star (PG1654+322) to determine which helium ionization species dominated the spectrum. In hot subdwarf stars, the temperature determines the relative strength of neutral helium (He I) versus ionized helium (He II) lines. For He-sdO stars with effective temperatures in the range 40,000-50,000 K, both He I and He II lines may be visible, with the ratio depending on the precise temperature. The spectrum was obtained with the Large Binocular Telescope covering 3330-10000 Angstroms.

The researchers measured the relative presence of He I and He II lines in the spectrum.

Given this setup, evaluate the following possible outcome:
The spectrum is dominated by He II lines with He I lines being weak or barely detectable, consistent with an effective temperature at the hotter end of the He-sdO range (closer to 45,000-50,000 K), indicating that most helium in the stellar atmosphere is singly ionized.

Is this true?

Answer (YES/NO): NO